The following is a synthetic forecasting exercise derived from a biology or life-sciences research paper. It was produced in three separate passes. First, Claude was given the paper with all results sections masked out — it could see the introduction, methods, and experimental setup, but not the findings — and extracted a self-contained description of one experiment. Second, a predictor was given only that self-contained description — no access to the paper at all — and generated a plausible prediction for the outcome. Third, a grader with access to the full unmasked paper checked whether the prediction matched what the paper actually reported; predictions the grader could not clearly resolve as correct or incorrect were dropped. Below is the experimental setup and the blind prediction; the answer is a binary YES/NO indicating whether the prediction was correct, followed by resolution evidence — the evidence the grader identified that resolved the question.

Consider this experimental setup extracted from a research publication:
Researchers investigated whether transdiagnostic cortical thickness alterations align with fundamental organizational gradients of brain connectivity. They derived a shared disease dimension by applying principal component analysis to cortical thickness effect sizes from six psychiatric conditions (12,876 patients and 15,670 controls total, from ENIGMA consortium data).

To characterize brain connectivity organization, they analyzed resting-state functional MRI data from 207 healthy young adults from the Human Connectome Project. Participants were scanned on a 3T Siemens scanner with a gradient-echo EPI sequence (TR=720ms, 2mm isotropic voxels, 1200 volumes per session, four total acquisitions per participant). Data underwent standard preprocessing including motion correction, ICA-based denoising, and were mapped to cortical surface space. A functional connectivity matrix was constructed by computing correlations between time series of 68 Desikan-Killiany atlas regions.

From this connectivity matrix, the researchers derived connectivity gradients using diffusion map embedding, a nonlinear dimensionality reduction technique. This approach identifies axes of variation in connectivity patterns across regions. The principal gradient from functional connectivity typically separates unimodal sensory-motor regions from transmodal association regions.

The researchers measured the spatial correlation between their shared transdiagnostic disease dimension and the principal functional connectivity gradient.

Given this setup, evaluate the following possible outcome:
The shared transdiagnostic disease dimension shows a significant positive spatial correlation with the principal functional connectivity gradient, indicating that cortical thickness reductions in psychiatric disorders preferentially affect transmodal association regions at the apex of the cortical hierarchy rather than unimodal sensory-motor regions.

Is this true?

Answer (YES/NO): NO